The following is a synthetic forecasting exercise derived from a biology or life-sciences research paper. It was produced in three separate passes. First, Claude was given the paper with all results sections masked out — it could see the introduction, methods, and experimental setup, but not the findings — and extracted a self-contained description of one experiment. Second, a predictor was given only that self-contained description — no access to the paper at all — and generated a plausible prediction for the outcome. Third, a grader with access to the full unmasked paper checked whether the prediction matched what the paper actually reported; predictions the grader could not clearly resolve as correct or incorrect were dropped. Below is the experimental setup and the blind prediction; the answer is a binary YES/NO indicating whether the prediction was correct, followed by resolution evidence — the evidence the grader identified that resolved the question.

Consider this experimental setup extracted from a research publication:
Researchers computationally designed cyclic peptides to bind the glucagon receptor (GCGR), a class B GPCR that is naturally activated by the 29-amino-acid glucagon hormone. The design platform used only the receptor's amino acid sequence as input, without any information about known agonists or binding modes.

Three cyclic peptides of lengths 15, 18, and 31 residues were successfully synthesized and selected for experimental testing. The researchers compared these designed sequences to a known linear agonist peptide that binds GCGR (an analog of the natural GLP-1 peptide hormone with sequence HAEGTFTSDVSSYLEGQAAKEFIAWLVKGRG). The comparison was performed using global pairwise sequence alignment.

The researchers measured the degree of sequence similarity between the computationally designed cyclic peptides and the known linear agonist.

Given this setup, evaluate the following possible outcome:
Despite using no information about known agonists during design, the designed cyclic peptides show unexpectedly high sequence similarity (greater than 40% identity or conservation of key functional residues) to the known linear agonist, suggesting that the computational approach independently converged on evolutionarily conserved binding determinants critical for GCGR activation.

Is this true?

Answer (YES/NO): NO